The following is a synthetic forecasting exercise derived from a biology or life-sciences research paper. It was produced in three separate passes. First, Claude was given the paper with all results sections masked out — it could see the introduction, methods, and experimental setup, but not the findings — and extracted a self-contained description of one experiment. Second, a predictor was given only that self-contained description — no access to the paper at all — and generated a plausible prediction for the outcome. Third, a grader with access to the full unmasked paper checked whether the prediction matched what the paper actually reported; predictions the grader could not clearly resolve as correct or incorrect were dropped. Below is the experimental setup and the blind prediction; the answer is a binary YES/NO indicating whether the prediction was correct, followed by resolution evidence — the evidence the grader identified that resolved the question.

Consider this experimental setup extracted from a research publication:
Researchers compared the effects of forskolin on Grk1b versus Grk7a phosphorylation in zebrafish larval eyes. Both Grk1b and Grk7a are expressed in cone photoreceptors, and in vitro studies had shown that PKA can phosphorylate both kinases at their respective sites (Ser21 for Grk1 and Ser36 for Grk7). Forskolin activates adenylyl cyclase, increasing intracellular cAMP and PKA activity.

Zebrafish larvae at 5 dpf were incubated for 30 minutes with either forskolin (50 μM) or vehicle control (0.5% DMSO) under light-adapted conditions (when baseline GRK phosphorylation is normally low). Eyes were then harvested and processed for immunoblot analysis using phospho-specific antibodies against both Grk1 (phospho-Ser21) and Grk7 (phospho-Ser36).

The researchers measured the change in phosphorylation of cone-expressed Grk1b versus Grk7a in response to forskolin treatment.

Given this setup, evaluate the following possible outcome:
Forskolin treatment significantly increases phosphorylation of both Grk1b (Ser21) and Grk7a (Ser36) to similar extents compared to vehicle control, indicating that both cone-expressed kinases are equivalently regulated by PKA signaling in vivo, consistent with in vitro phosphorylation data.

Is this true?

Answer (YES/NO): NO